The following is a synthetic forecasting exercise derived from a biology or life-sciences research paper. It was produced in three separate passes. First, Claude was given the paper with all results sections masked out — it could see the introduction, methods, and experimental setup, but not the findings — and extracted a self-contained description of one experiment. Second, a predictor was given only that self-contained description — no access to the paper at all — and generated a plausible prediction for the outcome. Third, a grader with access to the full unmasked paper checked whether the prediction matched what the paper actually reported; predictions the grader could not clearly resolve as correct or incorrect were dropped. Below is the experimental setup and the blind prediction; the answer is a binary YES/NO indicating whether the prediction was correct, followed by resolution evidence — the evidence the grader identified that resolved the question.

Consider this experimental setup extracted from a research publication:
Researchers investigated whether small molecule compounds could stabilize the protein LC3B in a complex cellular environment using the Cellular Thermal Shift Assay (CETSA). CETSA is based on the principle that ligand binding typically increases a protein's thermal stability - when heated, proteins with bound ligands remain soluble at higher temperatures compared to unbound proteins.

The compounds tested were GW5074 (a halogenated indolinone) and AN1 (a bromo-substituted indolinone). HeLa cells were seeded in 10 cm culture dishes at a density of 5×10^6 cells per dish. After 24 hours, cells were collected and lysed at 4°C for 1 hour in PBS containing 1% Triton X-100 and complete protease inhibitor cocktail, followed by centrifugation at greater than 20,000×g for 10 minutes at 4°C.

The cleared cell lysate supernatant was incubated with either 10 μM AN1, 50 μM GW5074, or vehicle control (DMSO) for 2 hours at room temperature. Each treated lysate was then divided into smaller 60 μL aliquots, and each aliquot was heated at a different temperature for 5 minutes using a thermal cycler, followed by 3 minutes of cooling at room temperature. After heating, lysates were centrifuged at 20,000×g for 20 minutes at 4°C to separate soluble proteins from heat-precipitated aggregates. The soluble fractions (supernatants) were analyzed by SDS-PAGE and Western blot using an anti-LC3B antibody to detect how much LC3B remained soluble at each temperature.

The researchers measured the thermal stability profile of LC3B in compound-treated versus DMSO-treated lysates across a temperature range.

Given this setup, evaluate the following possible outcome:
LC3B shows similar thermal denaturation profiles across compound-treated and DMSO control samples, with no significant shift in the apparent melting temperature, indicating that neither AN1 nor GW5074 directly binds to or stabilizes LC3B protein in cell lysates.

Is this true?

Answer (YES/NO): NO